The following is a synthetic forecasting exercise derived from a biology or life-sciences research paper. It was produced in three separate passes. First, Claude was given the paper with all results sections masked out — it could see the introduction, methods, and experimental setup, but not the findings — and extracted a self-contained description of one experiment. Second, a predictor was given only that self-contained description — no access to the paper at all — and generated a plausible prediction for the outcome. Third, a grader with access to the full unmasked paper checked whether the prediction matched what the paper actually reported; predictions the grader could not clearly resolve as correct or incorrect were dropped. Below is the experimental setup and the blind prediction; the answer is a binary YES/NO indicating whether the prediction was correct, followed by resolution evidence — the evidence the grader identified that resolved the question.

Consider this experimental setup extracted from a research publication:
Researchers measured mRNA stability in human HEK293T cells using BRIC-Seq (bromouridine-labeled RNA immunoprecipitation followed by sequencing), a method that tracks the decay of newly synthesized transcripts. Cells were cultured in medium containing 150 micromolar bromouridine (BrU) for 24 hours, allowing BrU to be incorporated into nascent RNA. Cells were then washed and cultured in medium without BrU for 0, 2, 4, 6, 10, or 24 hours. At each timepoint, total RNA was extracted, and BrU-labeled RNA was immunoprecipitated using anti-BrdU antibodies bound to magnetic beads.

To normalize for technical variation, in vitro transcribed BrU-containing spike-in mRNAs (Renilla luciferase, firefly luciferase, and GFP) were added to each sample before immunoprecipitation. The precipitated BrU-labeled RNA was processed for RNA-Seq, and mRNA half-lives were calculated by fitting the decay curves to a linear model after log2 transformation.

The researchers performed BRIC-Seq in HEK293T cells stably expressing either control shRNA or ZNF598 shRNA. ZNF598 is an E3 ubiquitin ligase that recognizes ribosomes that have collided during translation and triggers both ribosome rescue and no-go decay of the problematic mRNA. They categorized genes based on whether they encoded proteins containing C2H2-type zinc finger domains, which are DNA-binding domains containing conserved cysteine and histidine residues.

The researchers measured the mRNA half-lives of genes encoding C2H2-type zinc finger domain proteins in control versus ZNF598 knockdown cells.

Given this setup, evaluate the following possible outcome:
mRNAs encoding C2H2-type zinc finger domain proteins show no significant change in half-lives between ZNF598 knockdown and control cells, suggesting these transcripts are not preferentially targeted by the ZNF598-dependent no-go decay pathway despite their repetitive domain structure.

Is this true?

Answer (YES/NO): NO